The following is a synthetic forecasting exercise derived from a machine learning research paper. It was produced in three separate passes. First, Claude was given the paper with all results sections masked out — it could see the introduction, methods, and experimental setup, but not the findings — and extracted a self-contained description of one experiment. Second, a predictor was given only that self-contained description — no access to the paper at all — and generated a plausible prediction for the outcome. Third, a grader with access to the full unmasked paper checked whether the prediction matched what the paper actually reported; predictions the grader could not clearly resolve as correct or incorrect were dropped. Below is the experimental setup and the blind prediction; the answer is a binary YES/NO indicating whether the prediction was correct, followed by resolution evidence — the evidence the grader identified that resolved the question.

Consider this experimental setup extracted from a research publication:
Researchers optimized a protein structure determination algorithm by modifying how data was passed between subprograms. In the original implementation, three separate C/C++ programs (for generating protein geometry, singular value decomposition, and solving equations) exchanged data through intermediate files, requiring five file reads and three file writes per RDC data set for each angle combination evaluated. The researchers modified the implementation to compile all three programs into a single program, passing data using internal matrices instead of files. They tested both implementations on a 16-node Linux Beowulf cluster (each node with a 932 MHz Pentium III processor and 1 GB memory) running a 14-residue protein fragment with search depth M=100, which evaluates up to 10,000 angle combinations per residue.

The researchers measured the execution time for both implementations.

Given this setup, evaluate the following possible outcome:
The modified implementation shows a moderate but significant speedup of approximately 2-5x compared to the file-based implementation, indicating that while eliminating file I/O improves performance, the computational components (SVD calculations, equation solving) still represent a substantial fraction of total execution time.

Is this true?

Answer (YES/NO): NO